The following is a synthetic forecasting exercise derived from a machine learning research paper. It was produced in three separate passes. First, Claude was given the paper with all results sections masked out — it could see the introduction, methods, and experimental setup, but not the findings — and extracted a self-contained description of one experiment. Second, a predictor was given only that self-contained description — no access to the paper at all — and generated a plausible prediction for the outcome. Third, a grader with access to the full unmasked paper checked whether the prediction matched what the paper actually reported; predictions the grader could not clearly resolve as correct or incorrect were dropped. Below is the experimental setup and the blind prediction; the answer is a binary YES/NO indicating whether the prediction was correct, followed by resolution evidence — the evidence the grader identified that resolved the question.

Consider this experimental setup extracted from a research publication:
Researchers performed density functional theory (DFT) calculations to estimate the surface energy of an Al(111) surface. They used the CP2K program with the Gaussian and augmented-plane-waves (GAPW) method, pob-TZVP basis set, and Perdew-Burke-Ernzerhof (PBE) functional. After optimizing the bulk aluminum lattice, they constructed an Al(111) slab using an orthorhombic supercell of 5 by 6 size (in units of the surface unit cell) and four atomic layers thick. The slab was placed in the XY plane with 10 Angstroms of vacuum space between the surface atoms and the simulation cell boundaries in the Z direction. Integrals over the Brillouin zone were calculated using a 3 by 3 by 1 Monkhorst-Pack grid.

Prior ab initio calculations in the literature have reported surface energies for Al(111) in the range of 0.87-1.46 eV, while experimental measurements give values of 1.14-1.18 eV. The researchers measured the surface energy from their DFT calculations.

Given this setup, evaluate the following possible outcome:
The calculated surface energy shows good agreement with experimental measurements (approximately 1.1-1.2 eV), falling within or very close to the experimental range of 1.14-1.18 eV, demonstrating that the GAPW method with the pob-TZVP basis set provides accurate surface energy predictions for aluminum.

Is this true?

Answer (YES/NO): NO